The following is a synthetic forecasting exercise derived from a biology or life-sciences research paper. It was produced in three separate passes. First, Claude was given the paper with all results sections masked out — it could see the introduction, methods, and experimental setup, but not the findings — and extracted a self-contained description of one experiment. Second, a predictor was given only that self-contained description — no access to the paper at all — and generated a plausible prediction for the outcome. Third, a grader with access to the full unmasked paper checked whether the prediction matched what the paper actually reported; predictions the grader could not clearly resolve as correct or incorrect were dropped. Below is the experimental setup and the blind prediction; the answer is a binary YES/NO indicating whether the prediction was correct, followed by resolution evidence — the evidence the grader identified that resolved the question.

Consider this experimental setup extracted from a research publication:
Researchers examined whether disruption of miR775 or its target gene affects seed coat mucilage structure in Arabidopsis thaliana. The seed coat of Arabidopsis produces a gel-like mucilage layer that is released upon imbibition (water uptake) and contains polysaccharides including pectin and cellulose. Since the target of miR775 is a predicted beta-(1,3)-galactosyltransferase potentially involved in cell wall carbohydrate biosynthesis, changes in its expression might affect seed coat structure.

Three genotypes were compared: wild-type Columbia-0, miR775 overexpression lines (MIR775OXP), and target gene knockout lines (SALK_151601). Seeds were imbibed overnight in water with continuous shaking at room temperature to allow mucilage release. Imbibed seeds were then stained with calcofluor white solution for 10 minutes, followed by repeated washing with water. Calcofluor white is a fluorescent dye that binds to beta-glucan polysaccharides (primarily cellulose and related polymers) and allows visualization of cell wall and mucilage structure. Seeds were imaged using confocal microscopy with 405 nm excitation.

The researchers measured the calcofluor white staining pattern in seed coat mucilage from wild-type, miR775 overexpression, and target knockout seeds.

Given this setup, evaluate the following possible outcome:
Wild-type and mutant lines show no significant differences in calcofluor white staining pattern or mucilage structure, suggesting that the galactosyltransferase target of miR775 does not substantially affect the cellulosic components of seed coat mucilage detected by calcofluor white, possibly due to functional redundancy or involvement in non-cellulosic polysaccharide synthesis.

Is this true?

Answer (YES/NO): NO